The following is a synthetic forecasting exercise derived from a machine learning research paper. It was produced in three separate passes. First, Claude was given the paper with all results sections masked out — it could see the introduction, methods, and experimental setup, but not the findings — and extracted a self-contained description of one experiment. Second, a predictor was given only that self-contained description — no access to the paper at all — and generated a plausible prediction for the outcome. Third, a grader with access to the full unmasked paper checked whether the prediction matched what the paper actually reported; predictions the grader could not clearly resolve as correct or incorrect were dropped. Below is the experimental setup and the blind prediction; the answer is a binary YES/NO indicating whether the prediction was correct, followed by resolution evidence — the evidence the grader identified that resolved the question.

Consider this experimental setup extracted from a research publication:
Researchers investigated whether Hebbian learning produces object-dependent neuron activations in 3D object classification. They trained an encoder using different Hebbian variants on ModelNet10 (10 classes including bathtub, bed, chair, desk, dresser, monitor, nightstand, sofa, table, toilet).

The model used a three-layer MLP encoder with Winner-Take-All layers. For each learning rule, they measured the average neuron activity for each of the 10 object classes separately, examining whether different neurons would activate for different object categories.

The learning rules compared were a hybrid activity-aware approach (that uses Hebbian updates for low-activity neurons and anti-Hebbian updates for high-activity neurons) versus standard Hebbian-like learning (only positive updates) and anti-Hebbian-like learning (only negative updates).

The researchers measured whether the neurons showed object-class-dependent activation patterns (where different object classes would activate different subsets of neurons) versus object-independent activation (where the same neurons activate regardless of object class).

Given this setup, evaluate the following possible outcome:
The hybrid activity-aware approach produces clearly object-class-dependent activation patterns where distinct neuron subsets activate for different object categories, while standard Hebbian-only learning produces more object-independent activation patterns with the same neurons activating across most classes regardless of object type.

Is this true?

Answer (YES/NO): YES